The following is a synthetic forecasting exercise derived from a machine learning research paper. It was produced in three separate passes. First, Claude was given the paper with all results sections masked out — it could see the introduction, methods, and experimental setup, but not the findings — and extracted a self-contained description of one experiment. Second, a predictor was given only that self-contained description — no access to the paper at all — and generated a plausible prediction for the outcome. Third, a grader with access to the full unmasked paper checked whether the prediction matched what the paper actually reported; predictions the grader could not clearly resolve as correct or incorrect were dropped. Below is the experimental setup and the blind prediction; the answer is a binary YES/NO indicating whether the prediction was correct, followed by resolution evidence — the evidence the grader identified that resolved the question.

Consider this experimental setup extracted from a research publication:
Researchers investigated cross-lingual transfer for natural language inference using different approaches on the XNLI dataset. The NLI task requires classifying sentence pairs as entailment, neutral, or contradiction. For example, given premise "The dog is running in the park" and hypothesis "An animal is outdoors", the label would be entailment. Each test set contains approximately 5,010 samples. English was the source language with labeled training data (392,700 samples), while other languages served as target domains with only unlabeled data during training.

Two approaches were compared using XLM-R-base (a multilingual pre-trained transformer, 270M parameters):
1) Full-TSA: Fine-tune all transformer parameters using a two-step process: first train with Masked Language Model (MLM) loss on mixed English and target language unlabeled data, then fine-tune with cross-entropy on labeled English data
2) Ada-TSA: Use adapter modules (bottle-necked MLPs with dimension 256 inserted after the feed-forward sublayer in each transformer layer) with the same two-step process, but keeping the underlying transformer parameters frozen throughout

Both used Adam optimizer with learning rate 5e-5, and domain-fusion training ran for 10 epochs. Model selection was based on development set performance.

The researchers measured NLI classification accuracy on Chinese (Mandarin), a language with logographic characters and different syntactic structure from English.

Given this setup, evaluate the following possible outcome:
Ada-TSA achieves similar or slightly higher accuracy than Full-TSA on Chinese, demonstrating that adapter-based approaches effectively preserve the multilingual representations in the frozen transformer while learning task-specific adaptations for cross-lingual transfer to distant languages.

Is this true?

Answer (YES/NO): NO